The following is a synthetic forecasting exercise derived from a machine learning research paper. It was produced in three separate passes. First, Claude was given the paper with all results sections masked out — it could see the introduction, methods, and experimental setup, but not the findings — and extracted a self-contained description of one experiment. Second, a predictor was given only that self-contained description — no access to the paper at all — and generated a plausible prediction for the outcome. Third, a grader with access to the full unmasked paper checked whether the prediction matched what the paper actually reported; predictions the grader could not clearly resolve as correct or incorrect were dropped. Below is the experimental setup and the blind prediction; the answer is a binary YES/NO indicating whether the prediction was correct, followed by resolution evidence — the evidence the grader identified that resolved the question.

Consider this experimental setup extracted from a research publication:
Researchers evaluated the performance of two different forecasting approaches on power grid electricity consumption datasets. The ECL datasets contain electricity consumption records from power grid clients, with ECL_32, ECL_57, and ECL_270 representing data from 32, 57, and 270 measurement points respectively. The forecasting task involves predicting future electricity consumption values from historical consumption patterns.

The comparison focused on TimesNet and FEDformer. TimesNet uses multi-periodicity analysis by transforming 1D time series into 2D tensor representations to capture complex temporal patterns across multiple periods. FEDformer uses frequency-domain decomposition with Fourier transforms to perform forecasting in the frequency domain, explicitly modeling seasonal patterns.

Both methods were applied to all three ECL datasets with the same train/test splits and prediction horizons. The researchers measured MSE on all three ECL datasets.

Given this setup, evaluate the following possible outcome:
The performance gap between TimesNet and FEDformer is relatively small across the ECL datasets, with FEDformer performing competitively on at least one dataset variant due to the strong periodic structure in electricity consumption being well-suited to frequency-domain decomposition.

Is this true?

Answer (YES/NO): NO